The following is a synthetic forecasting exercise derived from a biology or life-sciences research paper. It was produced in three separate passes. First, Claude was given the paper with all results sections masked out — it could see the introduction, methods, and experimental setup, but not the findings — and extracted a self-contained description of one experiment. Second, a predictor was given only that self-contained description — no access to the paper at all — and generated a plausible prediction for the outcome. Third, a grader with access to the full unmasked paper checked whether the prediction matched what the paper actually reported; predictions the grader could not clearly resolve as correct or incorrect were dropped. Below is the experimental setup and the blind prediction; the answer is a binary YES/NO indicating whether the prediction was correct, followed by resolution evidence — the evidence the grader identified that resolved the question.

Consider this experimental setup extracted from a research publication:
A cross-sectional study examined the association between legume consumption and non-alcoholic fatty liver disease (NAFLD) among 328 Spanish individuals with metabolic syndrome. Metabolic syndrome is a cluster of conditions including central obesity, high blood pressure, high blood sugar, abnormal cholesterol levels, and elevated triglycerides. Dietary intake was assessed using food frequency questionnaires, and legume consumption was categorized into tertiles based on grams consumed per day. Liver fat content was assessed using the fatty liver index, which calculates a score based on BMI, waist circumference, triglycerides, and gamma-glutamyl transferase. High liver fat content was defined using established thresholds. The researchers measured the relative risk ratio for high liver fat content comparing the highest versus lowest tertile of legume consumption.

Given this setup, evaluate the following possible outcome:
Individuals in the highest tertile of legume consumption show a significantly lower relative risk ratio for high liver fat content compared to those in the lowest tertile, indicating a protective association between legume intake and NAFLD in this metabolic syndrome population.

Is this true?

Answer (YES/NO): YES